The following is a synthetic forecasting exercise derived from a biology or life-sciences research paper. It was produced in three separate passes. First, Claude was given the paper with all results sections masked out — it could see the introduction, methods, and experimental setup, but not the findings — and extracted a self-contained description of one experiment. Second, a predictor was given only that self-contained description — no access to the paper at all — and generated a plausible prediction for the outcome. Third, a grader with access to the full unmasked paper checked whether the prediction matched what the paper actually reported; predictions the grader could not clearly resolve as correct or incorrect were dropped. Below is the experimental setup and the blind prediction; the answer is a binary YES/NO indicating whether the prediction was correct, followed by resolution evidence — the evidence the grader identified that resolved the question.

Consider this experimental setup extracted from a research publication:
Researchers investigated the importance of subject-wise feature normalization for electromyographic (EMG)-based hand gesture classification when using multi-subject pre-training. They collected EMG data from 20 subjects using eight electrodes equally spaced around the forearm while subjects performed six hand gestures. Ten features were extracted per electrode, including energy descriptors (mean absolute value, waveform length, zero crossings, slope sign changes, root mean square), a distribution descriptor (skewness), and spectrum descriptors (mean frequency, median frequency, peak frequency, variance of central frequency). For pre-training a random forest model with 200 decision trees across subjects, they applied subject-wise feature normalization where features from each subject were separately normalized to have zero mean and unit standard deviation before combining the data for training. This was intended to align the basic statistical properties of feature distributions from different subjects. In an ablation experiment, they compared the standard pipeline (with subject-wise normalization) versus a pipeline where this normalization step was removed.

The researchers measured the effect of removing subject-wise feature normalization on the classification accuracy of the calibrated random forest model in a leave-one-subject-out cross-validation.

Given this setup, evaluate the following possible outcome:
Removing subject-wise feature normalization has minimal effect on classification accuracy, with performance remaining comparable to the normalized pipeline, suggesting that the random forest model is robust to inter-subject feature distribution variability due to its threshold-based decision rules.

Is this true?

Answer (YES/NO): NO